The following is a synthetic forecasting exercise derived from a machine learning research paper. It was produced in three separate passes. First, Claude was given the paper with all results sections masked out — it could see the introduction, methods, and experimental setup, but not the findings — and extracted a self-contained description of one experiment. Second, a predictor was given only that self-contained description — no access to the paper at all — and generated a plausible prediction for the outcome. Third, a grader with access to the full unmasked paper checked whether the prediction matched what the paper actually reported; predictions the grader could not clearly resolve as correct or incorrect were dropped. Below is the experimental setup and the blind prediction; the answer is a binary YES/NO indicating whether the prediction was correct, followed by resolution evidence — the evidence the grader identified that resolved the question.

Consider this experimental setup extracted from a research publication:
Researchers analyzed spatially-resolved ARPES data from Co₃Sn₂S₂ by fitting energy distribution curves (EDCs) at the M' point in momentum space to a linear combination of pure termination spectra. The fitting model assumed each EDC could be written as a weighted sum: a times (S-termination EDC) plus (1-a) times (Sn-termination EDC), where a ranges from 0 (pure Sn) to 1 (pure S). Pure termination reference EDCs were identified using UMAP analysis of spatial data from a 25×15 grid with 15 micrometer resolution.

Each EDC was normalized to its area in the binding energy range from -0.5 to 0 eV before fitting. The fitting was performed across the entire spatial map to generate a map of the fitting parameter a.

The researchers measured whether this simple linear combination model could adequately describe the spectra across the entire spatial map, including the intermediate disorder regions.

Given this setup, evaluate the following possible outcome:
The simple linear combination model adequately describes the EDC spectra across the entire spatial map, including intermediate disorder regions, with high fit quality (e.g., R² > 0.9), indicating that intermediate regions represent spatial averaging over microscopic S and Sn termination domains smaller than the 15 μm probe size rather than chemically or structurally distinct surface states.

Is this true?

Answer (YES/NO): NO